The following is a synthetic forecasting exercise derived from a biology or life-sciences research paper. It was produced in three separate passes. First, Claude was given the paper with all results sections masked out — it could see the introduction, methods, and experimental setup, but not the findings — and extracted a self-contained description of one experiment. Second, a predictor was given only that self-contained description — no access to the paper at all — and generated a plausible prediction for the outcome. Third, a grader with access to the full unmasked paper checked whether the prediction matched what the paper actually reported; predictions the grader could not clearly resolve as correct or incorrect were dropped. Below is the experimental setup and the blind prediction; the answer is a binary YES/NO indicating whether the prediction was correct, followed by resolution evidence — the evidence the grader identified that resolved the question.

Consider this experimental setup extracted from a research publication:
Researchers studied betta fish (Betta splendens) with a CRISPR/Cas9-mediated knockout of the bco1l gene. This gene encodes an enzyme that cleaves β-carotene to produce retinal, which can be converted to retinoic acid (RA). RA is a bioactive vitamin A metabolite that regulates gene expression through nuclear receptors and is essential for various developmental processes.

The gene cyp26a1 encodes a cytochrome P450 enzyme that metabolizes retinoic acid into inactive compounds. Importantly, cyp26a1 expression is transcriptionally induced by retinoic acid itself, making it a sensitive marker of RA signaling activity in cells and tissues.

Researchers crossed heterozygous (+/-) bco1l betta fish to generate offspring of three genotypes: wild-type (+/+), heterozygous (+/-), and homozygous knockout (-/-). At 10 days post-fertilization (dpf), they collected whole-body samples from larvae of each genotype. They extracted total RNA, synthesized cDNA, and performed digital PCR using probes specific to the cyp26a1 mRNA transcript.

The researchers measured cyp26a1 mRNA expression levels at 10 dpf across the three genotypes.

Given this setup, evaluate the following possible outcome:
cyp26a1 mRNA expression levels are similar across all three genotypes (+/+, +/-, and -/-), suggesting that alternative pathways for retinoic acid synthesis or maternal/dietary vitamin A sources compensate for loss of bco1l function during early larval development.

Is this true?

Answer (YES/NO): NO